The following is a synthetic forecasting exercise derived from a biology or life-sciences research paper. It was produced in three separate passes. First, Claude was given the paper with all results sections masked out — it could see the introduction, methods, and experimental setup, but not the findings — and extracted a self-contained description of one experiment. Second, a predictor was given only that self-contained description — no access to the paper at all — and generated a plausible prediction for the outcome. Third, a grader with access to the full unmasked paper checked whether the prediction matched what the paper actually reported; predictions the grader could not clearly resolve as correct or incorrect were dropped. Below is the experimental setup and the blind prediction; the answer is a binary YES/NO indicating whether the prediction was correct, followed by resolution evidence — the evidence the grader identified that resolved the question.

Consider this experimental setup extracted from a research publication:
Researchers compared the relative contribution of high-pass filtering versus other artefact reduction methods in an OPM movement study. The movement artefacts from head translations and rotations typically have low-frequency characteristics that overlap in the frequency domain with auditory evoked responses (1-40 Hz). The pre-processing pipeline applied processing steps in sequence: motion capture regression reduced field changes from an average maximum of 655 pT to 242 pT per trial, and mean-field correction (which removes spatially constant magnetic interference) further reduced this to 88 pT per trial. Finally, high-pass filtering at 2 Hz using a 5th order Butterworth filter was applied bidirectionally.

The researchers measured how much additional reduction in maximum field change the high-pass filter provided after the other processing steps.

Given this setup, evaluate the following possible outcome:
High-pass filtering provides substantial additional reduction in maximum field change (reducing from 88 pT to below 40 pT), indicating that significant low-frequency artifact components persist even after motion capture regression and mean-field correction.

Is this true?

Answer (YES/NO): YES